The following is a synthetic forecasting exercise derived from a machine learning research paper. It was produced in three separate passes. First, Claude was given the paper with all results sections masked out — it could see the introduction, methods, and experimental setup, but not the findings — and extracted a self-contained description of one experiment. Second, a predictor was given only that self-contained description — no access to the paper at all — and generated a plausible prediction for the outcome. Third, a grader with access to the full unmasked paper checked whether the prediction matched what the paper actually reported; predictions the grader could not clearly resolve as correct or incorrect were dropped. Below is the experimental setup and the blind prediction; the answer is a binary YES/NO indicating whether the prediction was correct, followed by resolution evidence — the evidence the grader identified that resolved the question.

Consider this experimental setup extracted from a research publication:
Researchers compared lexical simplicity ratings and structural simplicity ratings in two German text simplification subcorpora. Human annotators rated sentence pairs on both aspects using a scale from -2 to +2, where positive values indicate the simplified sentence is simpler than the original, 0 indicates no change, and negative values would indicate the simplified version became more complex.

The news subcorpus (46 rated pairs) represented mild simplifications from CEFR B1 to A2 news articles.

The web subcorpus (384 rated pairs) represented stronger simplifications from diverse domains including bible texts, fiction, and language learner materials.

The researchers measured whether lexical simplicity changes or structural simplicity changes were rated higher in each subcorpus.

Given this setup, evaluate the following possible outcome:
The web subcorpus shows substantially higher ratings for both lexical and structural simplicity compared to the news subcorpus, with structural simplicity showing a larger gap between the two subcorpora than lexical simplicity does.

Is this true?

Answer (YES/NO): YES